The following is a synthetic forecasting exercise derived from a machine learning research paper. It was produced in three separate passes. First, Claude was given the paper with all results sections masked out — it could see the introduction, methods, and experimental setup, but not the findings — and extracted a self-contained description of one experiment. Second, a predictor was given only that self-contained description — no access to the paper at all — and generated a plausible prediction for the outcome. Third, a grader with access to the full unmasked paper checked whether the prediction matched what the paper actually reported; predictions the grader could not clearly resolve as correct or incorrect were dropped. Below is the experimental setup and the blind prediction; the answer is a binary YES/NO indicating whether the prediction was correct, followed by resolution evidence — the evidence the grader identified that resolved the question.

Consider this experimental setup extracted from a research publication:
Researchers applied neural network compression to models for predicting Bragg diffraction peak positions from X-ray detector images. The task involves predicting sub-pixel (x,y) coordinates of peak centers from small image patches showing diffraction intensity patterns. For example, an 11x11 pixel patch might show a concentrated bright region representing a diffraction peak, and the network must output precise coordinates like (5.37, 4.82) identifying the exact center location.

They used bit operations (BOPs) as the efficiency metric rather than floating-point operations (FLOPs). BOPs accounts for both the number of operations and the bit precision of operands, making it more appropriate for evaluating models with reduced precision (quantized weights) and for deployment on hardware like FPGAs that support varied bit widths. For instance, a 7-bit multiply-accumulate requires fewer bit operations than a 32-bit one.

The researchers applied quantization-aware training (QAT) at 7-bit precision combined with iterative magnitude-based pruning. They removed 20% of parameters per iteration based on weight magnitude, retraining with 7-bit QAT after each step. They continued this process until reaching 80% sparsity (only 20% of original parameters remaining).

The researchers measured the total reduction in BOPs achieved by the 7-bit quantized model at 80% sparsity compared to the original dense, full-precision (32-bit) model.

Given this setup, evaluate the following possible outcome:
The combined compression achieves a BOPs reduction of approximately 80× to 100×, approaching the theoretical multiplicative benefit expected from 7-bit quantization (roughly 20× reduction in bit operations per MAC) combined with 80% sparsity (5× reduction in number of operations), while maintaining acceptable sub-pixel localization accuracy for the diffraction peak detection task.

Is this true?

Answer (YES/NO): NO